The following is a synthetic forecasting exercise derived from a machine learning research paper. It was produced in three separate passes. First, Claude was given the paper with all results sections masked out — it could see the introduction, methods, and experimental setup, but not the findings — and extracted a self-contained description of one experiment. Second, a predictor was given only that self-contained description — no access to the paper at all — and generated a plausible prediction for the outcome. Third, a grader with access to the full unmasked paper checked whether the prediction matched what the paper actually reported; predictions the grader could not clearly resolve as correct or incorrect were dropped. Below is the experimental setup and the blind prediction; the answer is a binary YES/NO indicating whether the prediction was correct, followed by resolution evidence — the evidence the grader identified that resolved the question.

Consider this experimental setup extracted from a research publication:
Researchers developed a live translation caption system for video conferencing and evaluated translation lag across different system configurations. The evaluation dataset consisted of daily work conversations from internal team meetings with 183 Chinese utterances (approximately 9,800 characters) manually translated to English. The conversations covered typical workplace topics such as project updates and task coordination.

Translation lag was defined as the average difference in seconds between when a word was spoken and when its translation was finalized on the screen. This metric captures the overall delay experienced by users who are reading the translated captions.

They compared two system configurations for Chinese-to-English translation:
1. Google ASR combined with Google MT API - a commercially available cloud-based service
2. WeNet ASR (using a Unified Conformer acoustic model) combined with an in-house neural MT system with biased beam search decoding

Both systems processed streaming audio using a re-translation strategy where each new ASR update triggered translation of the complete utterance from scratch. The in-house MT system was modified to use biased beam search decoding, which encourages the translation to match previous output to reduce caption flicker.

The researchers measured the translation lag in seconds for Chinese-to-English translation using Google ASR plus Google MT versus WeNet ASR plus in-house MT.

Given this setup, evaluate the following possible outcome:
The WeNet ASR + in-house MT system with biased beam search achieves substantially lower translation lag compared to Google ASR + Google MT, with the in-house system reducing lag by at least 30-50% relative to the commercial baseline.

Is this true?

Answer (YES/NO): NO